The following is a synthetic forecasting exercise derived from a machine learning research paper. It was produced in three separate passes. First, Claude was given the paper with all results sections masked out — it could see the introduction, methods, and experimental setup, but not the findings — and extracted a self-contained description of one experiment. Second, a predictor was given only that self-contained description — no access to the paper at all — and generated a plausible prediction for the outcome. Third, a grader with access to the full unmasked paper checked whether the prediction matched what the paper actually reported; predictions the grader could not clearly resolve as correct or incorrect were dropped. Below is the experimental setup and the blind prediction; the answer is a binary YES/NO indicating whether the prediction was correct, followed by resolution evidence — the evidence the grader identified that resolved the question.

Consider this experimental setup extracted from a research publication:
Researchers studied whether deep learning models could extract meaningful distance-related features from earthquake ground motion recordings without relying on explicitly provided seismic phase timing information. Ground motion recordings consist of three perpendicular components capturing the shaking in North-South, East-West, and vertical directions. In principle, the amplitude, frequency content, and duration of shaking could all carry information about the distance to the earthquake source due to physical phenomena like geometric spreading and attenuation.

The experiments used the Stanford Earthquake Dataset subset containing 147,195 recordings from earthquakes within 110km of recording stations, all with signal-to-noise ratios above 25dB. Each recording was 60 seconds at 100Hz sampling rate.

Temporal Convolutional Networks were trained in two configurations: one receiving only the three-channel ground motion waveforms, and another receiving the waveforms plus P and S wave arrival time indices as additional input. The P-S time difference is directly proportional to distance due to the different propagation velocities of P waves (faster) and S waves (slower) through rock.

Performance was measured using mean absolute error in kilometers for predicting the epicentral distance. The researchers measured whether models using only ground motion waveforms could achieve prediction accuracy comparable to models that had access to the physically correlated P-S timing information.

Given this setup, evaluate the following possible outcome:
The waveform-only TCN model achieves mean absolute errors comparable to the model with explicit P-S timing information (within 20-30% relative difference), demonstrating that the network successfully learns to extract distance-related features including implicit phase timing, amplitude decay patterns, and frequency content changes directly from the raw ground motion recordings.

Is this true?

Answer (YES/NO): NO